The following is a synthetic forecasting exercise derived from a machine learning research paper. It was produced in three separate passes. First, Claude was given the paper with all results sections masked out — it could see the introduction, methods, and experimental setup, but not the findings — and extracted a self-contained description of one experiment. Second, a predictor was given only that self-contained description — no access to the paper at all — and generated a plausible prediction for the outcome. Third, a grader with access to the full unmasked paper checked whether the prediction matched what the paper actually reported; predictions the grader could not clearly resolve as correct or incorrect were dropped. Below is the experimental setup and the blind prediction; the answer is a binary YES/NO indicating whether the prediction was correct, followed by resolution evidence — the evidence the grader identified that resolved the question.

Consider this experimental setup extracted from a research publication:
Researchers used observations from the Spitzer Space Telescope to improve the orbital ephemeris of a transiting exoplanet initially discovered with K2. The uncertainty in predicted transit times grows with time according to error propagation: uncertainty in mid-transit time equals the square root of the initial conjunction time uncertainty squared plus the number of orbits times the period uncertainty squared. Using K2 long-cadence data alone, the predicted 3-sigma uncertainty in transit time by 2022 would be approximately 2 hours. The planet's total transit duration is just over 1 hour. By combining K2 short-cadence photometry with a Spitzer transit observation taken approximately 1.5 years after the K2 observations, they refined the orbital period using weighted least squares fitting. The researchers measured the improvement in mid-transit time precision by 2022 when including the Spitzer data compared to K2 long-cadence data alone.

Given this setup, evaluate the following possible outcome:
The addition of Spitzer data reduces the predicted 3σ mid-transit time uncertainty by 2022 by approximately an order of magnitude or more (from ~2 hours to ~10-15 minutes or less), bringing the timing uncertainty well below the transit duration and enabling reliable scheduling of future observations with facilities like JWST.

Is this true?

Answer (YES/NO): NO